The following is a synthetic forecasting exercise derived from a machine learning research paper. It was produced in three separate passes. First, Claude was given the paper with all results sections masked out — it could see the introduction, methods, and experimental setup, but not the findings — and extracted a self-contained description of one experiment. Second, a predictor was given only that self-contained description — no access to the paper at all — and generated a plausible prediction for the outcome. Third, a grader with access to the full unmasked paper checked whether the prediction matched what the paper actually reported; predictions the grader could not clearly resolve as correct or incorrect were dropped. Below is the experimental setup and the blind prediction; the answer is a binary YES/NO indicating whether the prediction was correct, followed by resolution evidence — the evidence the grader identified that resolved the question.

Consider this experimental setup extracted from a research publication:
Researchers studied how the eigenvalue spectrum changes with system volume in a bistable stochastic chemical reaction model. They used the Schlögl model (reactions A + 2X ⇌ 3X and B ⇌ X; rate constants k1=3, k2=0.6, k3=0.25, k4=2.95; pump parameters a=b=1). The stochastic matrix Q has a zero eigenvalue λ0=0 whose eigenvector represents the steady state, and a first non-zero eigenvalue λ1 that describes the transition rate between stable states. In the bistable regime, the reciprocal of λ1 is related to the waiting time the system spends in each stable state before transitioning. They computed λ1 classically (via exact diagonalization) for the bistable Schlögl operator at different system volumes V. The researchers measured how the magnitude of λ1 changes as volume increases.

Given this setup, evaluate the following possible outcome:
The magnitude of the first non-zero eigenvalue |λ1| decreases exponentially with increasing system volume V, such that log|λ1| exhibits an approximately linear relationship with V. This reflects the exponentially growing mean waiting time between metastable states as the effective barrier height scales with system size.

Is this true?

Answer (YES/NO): YES